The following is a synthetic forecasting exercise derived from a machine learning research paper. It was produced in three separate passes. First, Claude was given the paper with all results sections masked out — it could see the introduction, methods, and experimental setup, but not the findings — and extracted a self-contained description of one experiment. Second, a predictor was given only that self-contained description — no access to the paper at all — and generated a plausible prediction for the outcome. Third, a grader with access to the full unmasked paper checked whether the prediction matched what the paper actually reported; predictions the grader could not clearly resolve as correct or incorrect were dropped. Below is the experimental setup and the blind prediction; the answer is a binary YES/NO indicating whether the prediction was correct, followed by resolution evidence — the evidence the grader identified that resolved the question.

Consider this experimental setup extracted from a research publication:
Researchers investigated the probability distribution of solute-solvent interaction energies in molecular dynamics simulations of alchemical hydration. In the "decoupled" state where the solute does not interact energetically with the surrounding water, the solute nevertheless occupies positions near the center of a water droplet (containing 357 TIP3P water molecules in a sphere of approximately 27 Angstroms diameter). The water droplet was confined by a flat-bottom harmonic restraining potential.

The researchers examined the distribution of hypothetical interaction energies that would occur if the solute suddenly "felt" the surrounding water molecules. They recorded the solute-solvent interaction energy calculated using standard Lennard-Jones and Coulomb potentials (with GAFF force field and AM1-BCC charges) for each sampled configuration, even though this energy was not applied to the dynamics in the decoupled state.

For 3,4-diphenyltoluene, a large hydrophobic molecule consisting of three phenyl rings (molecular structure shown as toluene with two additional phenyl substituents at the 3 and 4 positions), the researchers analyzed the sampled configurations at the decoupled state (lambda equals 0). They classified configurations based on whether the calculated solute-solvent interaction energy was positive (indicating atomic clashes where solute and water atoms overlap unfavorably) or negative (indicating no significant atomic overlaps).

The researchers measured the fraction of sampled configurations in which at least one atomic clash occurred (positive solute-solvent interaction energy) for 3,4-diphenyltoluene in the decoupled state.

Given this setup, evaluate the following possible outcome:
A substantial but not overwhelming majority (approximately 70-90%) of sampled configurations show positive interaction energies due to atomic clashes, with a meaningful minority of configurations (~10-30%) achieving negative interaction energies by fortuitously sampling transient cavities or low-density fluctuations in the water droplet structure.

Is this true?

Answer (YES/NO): NO